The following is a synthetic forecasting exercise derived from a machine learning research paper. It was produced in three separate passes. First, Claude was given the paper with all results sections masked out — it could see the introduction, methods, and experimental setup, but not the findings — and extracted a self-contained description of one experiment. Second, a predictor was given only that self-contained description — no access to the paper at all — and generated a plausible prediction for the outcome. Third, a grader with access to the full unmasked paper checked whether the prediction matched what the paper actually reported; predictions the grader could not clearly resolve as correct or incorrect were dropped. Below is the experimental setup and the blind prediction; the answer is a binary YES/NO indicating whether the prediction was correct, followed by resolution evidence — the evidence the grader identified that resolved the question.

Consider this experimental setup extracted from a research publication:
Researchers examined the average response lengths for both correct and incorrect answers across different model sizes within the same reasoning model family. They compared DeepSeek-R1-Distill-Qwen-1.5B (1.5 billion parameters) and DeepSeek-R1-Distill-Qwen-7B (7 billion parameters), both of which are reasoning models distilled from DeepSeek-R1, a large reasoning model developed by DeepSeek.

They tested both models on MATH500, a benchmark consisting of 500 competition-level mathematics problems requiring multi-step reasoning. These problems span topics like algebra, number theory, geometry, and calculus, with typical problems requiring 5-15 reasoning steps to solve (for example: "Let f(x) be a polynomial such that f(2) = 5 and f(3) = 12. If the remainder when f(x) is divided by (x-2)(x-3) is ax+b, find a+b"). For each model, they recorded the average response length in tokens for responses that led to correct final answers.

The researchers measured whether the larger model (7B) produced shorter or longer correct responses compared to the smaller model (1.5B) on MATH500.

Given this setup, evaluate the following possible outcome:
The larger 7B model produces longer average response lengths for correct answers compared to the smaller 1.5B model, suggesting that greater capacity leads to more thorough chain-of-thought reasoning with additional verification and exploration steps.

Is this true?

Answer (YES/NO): NO